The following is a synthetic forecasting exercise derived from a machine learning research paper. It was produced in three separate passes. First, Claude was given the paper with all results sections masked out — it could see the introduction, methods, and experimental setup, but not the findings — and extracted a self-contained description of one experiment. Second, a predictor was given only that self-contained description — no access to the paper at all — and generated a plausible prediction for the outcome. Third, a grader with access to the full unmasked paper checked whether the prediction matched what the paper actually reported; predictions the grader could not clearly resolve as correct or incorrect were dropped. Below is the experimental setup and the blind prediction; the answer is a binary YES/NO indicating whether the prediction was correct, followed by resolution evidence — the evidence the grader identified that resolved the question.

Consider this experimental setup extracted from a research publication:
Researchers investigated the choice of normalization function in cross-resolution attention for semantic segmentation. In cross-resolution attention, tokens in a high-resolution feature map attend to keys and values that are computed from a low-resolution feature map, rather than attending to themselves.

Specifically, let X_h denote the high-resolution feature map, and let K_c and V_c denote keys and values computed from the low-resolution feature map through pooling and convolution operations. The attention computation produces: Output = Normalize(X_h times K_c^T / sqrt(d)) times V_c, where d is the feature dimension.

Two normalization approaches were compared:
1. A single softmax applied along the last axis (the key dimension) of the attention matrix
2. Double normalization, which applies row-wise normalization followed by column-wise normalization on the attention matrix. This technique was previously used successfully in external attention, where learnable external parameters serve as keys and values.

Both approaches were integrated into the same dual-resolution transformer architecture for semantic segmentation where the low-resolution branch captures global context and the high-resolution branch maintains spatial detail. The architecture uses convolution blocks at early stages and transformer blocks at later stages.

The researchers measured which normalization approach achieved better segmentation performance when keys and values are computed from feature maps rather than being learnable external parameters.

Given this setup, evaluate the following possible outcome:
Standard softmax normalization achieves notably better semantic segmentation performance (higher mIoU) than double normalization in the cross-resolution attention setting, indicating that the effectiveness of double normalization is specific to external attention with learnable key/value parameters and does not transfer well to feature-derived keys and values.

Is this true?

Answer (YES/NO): YES